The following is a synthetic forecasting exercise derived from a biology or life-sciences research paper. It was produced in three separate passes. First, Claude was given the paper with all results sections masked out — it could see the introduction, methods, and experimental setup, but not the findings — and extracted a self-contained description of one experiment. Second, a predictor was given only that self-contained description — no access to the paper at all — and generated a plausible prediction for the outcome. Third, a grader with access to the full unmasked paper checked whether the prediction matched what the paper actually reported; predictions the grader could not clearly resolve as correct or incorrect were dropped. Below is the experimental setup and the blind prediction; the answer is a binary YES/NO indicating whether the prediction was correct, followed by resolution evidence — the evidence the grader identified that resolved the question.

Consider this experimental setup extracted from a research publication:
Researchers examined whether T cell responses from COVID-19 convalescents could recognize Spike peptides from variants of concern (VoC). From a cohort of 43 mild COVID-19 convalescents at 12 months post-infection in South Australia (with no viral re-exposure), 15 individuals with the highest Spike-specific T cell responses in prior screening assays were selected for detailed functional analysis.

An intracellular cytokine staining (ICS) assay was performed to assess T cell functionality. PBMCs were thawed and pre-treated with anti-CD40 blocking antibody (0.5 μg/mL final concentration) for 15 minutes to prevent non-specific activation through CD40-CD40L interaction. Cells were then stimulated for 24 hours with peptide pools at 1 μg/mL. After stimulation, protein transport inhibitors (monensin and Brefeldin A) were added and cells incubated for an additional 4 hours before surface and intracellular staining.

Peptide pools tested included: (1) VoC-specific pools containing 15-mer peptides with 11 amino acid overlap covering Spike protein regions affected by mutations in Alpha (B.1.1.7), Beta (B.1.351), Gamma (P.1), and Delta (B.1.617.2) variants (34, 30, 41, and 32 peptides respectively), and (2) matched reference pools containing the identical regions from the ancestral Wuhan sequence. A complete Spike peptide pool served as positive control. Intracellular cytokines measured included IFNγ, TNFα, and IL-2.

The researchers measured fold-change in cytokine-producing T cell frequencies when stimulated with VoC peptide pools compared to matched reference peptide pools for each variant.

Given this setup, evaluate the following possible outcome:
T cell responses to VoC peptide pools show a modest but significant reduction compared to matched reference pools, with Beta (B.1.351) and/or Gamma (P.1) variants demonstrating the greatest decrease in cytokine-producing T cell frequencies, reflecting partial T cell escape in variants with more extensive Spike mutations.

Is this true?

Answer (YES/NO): NO